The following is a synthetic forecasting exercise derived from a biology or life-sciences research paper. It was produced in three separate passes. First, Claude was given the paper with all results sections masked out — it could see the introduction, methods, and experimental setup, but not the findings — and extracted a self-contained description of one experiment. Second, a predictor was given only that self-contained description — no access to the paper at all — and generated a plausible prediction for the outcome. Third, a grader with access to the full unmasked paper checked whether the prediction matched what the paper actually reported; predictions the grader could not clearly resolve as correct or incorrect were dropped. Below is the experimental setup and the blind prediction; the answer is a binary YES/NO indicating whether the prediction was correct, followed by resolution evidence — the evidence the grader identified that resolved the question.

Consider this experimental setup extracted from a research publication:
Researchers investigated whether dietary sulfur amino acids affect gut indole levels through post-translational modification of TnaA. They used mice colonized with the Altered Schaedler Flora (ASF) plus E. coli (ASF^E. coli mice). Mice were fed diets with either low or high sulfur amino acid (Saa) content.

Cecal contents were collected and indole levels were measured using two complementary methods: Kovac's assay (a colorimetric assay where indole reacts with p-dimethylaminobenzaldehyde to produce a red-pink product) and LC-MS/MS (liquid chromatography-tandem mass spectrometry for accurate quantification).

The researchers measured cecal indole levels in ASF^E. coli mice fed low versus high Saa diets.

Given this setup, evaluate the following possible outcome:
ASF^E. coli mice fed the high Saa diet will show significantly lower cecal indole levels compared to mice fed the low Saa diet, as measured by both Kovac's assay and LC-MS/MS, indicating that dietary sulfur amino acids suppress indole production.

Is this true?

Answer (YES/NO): YES